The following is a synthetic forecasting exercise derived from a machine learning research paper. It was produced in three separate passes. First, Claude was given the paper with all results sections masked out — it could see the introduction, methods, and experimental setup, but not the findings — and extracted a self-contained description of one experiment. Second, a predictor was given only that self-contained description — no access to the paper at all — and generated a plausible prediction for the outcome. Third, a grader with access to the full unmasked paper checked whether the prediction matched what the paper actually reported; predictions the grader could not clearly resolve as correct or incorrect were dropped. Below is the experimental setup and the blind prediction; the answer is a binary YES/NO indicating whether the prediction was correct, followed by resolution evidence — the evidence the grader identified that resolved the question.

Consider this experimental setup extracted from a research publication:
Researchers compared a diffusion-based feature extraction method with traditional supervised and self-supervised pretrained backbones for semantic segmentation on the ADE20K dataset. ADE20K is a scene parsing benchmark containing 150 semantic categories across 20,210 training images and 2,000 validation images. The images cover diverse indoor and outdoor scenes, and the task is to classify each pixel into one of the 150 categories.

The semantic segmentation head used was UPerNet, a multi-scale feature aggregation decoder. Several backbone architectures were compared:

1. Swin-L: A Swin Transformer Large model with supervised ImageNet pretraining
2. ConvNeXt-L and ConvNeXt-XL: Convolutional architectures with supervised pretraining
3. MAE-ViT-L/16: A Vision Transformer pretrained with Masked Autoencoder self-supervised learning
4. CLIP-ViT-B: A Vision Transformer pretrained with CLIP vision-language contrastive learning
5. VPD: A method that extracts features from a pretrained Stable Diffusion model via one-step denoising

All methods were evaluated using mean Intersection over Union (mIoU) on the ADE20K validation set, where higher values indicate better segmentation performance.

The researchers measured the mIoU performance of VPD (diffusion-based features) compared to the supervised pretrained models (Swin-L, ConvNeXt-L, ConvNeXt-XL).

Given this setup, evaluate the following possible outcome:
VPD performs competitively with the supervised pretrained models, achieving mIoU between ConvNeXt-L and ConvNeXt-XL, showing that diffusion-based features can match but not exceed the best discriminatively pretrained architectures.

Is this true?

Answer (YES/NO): NO